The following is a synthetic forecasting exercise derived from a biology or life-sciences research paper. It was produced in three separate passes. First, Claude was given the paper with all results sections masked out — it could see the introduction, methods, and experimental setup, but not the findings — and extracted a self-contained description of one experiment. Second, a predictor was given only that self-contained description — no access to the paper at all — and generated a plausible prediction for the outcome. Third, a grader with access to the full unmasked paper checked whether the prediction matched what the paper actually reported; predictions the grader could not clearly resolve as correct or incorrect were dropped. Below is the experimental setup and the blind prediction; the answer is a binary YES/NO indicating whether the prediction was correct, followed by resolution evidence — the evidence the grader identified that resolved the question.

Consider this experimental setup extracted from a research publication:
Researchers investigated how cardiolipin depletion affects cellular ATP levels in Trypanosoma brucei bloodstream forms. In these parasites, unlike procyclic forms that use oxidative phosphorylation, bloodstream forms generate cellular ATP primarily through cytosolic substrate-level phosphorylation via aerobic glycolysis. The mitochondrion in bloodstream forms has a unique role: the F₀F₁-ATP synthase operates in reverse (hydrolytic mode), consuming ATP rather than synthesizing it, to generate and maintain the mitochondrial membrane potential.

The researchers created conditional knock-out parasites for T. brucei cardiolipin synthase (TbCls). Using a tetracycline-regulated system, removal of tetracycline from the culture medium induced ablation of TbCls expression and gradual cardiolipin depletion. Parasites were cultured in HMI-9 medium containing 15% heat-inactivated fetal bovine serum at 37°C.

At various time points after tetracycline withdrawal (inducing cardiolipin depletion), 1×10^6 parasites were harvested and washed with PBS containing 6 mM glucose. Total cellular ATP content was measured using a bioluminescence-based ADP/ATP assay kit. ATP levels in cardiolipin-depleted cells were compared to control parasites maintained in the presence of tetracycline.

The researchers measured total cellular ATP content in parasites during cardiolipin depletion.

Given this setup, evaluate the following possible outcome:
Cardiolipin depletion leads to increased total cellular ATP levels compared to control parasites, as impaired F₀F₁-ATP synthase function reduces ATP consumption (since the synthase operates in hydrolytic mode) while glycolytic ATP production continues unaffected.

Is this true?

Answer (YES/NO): NO